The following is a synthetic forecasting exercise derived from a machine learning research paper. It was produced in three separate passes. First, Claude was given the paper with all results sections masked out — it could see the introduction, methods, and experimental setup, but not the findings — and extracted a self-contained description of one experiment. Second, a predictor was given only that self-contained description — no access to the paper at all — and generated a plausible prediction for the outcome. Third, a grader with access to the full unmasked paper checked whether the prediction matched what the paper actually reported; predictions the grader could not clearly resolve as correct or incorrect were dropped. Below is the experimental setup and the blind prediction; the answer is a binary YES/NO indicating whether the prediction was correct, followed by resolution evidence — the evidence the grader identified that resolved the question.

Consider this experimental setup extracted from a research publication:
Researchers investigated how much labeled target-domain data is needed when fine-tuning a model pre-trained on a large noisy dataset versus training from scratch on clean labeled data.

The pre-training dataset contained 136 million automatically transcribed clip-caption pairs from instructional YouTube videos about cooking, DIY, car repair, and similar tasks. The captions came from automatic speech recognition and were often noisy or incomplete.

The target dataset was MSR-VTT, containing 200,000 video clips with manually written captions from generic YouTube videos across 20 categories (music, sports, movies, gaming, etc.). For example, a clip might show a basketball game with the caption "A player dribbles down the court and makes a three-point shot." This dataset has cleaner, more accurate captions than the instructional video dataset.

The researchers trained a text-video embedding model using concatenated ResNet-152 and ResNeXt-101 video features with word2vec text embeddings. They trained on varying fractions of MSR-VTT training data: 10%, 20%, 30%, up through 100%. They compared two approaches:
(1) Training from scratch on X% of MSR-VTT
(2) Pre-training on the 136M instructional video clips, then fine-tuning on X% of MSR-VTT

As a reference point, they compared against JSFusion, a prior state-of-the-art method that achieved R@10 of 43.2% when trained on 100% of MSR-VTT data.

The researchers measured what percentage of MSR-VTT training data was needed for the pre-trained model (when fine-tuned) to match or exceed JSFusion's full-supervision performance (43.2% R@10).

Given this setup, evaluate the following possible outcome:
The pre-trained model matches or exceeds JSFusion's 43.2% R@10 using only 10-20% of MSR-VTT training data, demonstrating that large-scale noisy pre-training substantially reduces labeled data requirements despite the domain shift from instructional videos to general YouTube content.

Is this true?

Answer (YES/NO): YES